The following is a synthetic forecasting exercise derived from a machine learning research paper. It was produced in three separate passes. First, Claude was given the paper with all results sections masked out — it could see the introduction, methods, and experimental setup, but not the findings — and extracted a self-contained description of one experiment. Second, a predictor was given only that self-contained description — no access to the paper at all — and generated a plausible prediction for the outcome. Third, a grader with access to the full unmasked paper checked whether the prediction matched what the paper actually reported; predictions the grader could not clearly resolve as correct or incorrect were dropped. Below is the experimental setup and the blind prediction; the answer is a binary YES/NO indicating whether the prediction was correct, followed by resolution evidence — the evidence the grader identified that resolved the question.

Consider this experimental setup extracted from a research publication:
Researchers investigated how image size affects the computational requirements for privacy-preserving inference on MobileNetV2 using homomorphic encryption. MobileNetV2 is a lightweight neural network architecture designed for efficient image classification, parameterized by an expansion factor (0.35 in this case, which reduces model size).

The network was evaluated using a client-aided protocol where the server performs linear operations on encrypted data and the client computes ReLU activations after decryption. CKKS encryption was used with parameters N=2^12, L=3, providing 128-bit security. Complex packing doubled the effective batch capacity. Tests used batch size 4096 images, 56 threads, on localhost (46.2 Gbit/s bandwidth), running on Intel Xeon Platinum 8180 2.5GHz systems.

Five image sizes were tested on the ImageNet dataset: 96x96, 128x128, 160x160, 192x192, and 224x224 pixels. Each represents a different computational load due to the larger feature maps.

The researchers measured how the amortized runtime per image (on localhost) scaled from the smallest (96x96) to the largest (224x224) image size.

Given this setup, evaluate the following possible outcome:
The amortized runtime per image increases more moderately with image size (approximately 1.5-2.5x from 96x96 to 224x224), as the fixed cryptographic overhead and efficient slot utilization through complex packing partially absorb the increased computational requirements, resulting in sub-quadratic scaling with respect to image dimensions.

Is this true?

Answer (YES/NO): NO